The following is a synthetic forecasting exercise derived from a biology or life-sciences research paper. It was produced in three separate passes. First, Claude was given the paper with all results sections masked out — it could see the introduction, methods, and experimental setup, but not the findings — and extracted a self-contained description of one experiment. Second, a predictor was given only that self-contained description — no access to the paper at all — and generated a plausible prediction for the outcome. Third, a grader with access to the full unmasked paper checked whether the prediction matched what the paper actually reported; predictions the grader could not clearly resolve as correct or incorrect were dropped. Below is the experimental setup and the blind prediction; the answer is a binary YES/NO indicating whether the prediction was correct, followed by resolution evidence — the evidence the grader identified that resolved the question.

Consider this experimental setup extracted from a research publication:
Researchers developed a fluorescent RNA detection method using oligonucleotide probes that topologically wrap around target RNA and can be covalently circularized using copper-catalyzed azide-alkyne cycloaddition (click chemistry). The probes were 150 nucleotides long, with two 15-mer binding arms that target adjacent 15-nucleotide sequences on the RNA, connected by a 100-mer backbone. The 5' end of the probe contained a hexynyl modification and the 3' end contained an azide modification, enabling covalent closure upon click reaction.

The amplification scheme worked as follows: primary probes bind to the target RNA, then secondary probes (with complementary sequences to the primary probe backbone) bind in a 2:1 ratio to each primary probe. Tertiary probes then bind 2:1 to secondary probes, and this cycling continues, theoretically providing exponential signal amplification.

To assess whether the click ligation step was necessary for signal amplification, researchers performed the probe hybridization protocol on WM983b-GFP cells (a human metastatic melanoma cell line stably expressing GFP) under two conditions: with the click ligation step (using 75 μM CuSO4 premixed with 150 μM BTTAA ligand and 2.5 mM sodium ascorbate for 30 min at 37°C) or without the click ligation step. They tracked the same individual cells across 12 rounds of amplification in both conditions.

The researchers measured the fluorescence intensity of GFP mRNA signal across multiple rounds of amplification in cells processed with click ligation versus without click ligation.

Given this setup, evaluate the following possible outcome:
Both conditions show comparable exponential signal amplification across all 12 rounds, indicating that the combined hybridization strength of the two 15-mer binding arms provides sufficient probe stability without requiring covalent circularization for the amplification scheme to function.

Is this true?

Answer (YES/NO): NO